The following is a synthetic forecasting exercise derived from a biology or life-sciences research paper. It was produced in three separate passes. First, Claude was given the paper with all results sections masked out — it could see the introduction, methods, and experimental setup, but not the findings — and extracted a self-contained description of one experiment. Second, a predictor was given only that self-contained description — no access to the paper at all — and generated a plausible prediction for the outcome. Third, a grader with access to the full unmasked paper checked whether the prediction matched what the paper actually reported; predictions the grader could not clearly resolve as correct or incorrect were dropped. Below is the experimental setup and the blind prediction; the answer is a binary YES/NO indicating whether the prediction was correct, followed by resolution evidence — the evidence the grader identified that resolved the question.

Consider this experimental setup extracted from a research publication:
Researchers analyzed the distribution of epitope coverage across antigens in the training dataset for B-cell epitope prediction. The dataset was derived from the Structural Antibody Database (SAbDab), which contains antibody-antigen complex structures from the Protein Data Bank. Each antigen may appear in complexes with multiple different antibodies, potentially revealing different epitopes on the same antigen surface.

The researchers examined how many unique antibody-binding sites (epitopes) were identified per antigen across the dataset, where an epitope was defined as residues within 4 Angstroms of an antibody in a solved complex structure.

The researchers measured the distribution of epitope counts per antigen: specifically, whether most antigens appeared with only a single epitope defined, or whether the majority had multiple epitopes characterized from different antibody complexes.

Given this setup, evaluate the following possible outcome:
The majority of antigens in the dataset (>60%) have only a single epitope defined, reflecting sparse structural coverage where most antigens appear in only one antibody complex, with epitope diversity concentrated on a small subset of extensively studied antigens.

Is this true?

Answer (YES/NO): YES